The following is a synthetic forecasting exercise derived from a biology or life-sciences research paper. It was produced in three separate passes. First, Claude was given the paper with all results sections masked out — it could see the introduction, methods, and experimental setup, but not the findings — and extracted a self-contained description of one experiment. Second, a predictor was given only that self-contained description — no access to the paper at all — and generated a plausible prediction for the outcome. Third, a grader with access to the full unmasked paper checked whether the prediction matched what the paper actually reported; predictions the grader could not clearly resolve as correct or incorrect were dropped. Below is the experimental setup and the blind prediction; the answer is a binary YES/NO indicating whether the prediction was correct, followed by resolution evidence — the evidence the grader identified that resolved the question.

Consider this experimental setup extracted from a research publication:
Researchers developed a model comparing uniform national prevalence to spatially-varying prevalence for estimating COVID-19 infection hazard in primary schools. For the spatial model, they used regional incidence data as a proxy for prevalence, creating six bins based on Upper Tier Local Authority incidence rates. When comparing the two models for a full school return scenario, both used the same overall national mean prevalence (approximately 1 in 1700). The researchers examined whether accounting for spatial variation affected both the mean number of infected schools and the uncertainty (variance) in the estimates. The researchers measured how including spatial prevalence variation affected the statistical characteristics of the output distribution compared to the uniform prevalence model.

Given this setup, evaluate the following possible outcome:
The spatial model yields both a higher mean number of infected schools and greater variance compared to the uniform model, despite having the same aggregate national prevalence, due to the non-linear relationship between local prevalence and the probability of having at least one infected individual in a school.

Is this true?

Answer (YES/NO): NO